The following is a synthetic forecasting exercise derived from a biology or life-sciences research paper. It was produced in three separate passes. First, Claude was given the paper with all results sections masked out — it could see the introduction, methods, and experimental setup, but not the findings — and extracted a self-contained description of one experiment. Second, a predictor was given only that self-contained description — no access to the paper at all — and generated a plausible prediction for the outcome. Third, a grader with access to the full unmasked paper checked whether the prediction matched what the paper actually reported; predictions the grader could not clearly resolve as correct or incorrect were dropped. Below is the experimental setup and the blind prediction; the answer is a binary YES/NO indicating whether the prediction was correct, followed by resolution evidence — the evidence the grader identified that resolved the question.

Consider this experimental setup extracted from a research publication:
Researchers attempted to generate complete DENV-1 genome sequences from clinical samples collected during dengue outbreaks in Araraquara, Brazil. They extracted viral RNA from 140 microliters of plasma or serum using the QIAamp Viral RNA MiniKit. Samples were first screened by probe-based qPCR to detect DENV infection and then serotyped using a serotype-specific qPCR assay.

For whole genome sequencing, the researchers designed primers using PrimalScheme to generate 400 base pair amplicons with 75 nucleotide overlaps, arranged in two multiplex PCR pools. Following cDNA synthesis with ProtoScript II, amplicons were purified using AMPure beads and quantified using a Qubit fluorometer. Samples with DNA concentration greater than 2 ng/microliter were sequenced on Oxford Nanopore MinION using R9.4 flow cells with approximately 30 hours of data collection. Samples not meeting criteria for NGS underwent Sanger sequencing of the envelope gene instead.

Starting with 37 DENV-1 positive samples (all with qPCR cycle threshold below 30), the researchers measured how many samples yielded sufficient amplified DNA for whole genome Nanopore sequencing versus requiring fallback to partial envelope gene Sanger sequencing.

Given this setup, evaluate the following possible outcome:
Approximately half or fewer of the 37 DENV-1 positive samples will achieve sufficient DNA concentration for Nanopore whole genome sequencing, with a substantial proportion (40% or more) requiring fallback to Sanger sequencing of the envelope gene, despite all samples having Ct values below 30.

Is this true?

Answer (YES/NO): NO